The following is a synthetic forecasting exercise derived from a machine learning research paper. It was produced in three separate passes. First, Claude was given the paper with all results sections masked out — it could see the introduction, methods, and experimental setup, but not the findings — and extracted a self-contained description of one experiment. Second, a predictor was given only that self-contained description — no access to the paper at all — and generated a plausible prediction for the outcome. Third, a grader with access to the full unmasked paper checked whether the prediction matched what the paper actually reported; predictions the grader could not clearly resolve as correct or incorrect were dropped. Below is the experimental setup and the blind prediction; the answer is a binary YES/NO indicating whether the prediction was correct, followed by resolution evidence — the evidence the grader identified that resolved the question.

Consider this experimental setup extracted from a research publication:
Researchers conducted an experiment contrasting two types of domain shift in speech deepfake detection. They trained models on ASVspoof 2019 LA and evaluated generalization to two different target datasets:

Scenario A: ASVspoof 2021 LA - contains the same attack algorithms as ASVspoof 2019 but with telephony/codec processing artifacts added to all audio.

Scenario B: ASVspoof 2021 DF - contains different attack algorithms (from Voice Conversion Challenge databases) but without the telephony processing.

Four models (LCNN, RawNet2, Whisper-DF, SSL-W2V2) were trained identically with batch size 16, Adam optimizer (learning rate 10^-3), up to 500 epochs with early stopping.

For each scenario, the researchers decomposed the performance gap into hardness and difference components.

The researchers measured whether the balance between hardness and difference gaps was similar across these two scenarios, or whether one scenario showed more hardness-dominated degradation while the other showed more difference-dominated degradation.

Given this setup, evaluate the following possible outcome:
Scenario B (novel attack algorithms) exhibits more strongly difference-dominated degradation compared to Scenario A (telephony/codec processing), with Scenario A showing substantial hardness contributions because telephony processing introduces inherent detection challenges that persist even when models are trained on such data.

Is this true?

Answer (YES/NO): NO